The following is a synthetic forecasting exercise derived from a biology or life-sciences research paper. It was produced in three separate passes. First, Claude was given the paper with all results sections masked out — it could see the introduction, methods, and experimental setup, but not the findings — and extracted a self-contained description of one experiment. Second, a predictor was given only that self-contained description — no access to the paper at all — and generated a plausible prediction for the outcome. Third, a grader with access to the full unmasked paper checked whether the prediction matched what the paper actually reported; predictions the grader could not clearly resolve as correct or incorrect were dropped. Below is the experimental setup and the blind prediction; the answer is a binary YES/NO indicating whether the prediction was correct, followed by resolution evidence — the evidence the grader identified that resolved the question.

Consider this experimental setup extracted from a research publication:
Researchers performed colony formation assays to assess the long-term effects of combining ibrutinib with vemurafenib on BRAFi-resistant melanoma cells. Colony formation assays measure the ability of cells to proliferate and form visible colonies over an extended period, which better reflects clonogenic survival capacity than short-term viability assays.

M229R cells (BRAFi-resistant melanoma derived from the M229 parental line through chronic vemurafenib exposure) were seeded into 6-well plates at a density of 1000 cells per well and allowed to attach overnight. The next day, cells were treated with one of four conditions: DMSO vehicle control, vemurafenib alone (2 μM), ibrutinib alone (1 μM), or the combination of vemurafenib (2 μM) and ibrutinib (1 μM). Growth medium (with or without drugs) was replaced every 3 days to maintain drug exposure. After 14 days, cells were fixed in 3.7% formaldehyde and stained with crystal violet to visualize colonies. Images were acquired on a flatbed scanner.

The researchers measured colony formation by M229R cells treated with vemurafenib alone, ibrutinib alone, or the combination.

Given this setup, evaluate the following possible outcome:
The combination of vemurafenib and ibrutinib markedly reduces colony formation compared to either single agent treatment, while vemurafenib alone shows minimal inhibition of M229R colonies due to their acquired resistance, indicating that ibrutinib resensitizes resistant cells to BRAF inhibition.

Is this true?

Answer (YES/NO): YES